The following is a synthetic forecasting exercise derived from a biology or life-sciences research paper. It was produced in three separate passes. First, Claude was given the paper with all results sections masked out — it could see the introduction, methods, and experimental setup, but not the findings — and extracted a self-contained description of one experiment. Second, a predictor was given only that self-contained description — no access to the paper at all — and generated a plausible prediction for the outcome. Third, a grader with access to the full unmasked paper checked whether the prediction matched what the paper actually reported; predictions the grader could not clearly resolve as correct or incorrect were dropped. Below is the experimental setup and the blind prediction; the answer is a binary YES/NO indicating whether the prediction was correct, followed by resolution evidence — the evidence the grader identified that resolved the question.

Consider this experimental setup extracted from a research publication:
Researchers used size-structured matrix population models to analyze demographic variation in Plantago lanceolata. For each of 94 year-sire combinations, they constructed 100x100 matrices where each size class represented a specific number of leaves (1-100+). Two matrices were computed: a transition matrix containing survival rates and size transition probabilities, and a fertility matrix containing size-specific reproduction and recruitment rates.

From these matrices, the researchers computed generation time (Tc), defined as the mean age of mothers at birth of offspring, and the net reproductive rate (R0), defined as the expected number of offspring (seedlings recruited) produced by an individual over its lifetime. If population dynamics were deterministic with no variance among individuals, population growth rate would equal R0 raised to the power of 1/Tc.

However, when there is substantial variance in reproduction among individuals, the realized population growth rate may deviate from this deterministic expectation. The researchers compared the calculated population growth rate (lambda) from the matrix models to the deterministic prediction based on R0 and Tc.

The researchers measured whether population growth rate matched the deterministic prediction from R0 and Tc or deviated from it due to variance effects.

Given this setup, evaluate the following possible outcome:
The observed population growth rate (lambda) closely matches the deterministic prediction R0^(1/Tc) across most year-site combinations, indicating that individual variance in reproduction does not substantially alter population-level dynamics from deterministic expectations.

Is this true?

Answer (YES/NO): NO